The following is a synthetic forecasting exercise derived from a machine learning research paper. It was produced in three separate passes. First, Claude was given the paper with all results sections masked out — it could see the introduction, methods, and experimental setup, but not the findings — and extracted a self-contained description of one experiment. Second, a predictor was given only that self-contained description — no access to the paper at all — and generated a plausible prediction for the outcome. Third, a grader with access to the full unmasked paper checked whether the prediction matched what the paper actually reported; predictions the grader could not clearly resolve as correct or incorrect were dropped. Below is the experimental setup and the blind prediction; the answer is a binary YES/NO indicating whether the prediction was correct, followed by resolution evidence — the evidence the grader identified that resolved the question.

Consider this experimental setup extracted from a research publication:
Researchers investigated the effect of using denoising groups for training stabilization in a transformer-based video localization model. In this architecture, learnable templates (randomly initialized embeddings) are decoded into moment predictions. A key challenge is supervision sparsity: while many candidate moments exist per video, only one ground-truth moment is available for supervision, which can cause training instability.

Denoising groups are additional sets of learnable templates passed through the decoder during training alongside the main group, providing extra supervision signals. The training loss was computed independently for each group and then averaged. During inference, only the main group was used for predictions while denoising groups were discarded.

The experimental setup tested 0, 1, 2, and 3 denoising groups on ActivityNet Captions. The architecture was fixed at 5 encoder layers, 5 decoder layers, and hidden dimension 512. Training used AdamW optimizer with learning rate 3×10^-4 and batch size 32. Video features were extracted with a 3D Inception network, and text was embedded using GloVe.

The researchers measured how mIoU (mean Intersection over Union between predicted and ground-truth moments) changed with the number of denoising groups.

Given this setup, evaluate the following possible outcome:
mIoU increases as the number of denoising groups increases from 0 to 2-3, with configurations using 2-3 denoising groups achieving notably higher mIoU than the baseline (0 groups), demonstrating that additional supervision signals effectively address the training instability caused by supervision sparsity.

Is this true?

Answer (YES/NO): NO